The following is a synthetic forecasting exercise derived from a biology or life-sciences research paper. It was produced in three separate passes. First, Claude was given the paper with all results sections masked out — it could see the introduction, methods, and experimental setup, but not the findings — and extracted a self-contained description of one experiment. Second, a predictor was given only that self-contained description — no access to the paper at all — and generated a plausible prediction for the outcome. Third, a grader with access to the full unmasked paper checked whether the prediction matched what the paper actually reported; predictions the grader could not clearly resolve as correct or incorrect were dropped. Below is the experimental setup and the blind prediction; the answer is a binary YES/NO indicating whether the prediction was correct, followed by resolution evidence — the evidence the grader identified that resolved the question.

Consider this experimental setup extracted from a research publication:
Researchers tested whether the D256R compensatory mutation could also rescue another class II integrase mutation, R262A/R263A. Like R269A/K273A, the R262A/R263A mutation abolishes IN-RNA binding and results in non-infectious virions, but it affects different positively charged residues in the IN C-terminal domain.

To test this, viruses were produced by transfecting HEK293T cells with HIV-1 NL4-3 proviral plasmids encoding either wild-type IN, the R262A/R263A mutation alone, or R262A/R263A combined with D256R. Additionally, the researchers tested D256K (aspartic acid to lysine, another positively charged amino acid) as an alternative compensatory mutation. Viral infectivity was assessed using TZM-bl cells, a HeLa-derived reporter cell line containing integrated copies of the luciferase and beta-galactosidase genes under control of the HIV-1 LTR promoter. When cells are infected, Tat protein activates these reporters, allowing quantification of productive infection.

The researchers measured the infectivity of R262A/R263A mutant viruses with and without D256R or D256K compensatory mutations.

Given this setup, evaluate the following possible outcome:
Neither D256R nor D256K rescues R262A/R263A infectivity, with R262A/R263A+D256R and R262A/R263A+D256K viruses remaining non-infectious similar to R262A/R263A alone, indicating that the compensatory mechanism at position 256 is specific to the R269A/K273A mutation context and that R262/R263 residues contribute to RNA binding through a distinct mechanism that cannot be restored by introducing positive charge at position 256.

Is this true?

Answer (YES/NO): NO